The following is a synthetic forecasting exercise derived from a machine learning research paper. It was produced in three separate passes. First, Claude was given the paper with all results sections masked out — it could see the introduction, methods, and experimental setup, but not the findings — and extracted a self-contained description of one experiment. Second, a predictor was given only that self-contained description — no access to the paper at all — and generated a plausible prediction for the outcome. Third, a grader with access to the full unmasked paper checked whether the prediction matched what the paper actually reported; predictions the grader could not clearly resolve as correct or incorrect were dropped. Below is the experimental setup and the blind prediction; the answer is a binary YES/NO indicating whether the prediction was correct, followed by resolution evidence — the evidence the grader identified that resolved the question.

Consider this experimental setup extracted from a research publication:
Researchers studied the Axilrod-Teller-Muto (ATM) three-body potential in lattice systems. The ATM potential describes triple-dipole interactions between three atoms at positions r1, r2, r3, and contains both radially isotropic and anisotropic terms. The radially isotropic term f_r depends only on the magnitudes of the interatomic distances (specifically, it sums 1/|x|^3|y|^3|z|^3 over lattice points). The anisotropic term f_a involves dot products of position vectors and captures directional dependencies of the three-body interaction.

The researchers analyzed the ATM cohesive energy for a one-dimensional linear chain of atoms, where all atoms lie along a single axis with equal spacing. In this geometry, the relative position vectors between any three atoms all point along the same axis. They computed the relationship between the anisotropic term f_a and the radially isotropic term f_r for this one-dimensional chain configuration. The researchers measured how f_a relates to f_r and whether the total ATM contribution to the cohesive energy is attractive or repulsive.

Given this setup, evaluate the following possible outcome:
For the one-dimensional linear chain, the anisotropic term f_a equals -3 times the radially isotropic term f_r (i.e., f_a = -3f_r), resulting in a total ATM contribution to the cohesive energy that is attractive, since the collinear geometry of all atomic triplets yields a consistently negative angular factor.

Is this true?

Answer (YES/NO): YES